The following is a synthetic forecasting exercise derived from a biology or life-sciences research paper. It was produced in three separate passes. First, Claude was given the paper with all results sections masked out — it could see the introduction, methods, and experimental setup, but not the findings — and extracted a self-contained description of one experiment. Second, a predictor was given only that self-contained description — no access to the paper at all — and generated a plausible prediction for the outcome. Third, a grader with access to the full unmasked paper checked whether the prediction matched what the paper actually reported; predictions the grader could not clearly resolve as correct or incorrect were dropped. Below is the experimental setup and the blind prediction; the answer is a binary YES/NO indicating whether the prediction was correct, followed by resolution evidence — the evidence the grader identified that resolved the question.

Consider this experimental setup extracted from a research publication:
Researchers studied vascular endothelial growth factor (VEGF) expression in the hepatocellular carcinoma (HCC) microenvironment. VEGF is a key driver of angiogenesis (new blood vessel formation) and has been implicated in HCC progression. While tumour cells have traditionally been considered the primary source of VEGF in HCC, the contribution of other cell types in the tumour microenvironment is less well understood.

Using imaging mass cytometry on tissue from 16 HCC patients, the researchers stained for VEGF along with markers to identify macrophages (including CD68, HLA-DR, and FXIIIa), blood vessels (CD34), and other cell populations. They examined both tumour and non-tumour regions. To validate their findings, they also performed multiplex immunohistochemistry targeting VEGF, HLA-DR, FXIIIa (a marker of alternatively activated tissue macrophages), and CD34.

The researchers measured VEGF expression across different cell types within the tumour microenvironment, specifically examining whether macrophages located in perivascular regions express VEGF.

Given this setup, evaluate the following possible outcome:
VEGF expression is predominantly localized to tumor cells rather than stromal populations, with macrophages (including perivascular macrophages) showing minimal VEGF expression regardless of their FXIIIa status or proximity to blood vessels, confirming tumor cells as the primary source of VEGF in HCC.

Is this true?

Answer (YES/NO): NO